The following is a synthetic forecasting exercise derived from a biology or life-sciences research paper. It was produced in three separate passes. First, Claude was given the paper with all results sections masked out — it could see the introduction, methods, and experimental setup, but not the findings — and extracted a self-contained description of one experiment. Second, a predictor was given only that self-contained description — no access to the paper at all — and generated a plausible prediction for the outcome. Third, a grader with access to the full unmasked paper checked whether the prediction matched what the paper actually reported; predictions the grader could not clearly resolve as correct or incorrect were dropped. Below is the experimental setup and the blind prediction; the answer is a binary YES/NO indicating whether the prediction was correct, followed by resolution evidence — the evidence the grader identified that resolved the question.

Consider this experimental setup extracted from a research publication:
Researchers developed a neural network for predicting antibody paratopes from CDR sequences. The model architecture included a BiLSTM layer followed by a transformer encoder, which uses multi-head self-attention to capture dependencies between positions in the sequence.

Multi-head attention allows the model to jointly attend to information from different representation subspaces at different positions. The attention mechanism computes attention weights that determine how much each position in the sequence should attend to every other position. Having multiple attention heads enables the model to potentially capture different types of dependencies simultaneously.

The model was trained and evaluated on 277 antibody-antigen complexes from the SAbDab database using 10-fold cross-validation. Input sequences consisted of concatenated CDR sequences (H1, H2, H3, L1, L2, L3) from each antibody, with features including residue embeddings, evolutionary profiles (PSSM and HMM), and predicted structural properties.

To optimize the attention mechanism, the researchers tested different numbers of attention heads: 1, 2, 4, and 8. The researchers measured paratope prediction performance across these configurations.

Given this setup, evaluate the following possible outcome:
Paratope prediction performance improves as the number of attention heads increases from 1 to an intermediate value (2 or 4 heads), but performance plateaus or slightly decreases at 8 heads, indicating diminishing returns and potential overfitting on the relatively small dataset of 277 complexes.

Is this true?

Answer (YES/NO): YES